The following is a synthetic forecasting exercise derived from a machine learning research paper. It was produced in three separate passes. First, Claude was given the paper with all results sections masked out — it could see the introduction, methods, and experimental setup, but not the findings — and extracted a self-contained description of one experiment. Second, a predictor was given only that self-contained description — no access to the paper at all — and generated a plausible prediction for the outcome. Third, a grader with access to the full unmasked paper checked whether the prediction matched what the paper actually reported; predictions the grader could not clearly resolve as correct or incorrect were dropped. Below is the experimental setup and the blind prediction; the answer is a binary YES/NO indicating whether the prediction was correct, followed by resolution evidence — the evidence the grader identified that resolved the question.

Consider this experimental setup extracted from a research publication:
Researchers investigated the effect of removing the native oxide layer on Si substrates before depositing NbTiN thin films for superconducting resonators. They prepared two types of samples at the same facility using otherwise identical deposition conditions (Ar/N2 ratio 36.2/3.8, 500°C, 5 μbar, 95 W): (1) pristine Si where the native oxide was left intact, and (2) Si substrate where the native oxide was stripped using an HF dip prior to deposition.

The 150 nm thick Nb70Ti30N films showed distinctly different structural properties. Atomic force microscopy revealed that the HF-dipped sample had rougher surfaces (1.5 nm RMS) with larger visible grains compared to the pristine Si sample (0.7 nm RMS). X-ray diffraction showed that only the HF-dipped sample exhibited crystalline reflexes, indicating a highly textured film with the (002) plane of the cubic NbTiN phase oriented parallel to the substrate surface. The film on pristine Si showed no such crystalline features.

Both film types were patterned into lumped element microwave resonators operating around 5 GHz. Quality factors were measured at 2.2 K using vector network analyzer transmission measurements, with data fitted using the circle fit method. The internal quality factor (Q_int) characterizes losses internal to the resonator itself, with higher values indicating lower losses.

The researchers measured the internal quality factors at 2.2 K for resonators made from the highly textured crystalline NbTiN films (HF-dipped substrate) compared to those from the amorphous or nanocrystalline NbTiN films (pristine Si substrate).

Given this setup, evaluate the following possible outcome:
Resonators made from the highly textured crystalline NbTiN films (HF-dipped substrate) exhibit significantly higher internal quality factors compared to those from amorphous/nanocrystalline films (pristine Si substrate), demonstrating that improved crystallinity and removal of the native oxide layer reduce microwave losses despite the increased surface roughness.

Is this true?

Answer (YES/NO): NO